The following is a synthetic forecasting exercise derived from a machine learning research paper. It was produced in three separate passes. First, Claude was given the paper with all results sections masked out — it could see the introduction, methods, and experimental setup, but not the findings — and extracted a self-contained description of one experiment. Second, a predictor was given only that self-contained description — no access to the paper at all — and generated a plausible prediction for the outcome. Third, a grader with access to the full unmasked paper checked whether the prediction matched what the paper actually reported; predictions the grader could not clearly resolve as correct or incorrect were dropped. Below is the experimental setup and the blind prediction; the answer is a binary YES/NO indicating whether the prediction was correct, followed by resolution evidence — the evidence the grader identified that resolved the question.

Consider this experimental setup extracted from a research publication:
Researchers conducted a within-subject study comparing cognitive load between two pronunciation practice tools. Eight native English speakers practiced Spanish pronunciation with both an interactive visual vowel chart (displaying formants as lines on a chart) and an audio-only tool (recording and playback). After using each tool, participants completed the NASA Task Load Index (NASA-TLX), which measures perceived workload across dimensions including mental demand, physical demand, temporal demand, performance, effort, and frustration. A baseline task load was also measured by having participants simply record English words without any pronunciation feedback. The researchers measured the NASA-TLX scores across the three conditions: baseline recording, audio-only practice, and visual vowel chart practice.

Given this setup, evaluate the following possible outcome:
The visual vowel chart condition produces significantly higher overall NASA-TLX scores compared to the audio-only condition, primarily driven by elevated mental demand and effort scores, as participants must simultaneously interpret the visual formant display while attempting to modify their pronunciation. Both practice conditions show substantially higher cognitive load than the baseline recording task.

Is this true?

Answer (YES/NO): NO